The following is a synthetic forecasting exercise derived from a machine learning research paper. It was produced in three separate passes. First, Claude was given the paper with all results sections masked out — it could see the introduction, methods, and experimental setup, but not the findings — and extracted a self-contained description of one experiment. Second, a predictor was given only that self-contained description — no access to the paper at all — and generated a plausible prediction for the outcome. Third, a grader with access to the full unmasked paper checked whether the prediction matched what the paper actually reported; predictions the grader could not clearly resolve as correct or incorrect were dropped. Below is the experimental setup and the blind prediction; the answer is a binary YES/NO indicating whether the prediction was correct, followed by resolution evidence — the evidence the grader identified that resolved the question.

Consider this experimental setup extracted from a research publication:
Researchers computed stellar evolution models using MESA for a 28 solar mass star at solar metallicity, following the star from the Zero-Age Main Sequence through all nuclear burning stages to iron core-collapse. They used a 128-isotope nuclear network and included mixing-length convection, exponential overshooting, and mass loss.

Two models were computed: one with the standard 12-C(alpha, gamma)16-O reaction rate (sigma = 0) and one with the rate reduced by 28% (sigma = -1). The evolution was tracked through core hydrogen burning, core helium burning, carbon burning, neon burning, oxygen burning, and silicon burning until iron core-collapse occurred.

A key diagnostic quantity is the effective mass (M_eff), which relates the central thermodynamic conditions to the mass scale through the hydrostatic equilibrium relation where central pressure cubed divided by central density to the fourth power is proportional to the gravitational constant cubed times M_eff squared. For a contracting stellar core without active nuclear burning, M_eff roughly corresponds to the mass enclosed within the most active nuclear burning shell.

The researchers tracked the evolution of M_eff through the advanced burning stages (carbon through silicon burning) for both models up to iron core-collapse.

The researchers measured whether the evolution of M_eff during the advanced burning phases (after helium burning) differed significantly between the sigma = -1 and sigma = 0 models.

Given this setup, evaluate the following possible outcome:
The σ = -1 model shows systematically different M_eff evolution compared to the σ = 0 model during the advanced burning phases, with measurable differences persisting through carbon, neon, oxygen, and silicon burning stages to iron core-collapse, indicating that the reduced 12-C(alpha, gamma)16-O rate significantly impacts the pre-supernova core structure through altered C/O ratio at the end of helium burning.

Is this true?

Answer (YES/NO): YES